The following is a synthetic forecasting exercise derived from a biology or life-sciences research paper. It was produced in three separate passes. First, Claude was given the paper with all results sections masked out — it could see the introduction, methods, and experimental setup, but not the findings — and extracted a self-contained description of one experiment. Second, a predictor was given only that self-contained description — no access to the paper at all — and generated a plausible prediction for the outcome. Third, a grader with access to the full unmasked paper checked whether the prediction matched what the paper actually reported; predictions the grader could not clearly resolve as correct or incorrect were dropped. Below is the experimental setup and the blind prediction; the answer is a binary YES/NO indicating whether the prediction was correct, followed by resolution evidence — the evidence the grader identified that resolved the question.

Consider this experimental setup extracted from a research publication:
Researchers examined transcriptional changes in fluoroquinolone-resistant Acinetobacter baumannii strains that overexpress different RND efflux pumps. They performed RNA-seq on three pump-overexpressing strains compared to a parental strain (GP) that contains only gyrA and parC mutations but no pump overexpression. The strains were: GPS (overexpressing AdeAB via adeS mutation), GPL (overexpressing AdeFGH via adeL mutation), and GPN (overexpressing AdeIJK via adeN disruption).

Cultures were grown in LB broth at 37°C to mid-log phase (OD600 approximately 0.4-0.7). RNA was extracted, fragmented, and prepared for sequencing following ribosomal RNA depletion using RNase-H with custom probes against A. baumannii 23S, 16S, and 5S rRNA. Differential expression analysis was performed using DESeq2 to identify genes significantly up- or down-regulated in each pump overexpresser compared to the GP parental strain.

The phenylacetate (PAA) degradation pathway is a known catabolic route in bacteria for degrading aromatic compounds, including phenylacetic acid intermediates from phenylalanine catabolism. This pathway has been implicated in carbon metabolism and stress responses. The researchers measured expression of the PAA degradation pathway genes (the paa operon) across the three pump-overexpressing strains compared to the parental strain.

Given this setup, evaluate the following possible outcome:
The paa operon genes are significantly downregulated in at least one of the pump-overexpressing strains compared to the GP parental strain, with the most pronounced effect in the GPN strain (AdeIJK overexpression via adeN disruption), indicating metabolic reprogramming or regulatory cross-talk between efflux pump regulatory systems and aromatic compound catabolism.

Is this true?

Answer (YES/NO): NO